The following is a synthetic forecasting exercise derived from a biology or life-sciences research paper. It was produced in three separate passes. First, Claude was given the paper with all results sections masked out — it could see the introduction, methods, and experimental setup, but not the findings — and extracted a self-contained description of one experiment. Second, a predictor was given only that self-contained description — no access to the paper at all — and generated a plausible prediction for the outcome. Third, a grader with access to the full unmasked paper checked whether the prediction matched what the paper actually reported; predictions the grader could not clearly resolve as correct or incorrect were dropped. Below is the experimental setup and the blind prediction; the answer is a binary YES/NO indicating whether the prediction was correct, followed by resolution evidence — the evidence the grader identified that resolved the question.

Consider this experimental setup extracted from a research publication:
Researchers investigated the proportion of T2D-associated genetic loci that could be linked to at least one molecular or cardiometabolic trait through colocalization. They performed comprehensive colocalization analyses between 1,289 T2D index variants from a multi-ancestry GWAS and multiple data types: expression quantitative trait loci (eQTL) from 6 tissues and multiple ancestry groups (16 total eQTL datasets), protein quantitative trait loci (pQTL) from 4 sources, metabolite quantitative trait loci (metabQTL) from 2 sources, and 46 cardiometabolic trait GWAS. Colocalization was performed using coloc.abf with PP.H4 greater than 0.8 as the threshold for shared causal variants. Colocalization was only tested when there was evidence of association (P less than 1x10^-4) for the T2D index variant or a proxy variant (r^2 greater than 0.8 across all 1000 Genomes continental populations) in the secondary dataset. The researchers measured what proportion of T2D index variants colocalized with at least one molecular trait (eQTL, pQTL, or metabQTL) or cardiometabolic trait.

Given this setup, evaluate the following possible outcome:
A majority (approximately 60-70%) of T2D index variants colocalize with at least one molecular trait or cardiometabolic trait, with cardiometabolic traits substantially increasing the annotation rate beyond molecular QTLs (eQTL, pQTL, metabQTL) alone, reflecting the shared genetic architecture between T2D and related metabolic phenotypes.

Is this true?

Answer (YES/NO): NO